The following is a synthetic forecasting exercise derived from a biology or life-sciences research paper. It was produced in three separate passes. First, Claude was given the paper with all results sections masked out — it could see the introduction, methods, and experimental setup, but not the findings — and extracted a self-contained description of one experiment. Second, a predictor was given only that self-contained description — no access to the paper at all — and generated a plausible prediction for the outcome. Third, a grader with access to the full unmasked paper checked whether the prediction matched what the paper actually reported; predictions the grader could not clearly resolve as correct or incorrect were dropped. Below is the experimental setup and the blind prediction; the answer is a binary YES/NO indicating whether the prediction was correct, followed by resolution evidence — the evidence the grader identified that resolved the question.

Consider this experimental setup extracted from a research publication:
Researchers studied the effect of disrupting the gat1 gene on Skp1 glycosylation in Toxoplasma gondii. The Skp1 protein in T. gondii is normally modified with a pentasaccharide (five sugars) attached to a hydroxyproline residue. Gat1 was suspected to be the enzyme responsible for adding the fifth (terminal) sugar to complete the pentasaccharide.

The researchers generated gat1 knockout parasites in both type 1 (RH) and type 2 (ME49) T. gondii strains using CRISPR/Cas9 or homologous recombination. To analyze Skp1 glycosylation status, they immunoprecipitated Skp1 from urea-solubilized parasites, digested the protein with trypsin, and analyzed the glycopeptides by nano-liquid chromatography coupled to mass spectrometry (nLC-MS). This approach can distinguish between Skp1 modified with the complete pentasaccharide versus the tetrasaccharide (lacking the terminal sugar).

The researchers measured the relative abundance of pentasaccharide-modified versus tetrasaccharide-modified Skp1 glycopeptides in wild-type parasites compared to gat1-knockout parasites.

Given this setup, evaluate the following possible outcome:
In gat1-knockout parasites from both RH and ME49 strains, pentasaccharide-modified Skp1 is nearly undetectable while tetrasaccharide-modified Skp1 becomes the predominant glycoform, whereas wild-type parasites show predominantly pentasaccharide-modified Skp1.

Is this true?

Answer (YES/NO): YES